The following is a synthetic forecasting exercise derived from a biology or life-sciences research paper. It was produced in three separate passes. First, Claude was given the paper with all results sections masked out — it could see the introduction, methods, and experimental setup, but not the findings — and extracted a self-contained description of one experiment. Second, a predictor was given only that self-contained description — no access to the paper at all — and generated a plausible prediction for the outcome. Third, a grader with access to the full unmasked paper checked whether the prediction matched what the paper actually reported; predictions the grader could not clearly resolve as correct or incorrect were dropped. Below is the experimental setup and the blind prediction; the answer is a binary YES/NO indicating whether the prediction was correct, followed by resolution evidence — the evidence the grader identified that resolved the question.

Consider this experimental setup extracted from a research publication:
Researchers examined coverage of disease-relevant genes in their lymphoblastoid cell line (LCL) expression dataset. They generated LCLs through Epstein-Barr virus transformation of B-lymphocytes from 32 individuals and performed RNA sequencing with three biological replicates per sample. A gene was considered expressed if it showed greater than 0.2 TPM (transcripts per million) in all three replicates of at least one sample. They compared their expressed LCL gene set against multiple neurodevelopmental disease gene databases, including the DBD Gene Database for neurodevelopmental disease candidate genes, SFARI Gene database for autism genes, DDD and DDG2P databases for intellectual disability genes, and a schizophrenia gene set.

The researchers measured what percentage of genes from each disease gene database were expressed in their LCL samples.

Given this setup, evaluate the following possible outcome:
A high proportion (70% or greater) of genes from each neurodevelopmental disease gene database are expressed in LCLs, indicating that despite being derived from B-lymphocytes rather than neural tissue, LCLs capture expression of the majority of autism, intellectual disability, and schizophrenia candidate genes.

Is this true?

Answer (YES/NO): YES